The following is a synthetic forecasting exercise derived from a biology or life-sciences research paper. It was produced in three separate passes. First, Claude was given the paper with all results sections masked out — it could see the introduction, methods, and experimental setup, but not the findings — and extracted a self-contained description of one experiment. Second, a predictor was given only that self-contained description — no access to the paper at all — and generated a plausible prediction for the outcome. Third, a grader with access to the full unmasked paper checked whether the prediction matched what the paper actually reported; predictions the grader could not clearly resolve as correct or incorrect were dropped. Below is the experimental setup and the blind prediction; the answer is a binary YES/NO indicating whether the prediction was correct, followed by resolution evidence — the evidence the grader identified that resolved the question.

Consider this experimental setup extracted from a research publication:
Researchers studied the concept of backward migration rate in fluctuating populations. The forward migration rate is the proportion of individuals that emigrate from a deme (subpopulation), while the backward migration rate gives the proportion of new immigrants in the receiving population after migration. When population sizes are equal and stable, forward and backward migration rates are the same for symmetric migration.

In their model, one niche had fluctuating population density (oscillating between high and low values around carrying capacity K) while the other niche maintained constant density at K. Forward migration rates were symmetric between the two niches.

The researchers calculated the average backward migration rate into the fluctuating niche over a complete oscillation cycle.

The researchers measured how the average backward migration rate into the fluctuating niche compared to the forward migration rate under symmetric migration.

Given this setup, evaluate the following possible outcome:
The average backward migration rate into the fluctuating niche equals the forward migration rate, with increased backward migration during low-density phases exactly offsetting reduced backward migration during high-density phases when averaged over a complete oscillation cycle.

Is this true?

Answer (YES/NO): NO